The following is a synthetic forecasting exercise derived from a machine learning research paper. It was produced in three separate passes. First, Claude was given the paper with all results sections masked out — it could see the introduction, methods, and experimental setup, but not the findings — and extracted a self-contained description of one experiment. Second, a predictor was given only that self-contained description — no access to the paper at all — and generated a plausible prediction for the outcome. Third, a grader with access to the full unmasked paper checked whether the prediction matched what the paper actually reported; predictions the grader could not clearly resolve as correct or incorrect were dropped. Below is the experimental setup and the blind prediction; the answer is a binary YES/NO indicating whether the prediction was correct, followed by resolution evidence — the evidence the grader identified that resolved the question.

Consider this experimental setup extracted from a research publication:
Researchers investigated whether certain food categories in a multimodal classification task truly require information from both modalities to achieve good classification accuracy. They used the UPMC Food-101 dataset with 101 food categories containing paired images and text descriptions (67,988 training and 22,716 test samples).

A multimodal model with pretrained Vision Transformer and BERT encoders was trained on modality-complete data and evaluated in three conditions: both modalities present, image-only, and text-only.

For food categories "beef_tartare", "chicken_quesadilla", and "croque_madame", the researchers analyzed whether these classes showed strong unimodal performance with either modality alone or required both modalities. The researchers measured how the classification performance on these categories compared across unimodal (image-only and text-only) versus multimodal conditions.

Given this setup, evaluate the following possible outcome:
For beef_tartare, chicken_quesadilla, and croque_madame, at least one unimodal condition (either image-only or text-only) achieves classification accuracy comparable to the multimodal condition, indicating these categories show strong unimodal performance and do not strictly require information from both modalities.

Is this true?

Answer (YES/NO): NO